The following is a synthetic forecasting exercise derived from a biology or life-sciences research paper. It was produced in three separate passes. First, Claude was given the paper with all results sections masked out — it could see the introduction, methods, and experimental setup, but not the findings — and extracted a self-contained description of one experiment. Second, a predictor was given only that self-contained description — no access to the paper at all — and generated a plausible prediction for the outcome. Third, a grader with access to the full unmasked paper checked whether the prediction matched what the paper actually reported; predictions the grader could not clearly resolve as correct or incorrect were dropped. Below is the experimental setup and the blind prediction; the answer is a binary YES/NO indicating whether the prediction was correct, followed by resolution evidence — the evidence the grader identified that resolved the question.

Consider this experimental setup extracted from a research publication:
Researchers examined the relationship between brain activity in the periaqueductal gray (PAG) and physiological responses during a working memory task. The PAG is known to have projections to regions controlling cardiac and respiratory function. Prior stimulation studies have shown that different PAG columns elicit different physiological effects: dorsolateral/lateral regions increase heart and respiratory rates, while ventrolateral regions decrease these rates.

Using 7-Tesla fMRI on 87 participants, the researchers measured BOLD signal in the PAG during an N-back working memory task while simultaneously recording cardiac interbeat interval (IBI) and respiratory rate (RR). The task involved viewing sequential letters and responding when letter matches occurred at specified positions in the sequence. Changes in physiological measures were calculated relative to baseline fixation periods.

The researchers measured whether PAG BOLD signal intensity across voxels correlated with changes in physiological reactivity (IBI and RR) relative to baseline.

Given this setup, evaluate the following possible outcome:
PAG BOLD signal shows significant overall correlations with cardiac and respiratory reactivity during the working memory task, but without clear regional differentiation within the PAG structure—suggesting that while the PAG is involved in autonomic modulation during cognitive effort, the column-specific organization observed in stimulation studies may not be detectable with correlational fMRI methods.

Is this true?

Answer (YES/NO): NO